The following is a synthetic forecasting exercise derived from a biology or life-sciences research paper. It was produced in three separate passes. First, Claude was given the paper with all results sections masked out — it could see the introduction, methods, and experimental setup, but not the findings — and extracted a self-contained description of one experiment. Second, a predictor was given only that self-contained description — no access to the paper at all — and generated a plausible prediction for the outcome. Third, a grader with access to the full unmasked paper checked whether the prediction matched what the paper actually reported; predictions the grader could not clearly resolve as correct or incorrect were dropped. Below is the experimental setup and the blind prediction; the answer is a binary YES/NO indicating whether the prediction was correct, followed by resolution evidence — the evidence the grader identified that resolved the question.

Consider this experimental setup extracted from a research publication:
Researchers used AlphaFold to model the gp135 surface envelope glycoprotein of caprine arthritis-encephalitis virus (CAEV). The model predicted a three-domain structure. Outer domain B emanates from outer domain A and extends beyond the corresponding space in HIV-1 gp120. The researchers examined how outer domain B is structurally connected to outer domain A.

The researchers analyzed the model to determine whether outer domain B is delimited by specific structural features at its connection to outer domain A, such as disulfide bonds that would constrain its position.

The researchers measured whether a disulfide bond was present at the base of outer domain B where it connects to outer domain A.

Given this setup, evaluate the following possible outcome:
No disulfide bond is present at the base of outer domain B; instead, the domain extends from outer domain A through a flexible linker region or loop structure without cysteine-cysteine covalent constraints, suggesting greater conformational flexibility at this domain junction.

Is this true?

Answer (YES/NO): NO